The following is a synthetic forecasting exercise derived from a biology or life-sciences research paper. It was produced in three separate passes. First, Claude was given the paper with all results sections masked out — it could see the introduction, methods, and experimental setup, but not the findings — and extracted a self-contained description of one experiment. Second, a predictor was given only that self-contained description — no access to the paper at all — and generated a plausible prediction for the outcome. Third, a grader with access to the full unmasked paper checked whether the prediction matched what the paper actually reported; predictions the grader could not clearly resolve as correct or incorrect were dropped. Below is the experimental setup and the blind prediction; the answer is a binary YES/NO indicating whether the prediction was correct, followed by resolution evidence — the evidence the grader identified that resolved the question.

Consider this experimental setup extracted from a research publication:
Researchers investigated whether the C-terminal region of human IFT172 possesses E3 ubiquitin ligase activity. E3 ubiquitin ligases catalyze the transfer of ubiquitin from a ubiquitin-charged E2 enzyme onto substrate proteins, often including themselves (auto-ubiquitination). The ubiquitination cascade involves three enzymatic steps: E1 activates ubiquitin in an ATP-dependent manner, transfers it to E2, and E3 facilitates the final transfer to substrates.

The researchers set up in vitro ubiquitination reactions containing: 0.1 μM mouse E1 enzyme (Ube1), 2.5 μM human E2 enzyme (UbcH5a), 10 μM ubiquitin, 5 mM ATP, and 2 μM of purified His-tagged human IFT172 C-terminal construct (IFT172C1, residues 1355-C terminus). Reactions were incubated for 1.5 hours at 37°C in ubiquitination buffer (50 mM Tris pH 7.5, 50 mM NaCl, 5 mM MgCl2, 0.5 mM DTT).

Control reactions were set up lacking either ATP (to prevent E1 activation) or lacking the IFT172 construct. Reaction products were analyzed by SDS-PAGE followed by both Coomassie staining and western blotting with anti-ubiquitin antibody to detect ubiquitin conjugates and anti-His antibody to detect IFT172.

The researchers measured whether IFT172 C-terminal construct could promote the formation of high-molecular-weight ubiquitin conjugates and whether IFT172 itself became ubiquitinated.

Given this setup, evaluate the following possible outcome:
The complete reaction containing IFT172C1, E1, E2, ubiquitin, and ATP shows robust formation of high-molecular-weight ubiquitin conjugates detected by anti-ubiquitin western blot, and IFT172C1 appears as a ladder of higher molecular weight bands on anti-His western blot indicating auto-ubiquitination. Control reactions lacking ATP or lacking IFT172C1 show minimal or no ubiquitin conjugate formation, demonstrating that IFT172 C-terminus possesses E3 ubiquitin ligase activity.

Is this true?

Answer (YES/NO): NO